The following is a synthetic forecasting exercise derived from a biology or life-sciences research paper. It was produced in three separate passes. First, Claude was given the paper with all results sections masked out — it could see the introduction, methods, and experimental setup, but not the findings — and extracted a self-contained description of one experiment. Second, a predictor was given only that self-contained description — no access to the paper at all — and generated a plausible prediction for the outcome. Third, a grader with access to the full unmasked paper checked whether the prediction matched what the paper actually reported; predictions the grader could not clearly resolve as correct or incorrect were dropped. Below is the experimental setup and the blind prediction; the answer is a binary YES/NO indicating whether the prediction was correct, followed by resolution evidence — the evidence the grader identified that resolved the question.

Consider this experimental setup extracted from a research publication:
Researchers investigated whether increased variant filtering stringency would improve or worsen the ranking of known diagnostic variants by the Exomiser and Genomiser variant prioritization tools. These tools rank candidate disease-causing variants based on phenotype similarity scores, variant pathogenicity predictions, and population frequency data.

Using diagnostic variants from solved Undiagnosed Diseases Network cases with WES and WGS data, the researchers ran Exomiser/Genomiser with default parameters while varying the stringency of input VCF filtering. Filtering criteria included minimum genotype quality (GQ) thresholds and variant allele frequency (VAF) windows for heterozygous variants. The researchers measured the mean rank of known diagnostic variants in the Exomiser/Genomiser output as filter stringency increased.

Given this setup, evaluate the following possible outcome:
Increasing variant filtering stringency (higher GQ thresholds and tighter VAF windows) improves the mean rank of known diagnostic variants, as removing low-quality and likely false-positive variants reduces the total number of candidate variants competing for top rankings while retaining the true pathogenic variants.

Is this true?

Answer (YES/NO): NO